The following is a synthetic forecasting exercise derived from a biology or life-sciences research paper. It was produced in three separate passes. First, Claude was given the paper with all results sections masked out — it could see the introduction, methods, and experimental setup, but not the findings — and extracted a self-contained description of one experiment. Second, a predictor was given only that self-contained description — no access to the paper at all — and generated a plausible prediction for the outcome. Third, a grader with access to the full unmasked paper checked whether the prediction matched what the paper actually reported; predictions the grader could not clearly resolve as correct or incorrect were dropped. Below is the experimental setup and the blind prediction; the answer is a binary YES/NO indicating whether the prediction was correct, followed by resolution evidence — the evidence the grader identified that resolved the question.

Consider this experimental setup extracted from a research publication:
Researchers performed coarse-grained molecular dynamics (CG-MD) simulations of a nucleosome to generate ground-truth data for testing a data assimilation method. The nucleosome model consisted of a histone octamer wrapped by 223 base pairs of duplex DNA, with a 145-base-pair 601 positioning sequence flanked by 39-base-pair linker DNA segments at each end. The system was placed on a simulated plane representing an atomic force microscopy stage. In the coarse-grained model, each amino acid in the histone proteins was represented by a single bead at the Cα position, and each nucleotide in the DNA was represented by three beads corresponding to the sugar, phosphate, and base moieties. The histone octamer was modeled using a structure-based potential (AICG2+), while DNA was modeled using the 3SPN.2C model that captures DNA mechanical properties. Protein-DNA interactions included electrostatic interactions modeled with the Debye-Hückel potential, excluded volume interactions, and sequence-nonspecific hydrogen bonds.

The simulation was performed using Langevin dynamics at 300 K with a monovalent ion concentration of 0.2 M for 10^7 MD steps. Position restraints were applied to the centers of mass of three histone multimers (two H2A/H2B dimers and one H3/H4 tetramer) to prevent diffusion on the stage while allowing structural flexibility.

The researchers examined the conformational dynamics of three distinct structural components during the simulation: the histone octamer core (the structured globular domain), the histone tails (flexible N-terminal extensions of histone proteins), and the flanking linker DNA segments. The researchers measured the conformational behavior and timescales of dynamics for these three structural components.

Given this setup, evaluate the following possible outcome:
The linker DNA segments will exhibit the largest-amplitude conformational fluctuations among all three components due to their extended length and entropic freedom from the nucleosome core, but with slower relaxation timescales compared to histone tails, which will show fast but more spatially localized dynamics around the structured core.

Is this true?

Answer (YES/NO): YES